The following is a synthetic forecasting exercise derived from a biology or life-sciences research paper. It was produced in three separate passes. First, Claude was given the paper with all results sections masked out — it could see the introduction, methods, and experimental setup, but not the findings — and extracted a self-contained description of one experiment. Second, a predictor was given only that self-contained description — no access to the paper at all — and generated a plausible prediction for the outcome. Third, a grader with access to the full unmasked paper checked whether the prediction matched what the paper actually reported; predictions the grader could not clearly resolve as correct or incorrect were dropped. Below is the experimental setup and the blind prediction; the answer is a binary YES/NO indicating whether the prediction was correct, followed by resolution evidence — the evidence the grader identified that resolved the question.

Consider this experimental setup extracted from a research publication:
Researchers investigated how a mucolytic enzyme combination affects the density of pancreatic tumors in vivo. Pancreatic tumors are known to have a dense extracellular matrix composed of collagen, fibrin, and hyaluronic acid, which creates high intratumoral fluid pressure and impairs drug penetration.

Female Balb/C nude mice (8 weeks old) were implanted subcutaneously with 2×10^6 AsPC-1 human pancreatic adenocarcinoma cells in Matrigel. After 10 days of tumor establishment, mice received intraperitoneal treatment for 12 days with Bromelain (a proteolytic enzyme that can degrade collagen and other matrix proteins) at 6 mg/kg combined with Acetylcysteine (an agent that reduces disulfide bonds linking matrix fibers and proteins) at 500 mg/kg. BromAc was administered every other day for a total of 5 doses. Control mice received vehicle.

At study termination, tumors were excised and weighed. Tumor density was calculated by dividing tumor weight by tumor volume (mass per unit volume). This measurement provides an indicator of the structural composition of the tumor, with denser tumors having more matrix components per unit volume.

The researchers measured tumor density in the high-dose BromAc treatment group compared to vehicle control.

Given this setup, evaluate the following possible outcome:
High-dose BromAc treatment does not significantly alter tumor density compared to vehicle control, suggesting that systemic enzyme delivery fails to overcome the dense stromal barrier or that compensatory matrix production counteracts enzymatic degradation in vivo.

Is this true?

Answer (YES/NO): NO